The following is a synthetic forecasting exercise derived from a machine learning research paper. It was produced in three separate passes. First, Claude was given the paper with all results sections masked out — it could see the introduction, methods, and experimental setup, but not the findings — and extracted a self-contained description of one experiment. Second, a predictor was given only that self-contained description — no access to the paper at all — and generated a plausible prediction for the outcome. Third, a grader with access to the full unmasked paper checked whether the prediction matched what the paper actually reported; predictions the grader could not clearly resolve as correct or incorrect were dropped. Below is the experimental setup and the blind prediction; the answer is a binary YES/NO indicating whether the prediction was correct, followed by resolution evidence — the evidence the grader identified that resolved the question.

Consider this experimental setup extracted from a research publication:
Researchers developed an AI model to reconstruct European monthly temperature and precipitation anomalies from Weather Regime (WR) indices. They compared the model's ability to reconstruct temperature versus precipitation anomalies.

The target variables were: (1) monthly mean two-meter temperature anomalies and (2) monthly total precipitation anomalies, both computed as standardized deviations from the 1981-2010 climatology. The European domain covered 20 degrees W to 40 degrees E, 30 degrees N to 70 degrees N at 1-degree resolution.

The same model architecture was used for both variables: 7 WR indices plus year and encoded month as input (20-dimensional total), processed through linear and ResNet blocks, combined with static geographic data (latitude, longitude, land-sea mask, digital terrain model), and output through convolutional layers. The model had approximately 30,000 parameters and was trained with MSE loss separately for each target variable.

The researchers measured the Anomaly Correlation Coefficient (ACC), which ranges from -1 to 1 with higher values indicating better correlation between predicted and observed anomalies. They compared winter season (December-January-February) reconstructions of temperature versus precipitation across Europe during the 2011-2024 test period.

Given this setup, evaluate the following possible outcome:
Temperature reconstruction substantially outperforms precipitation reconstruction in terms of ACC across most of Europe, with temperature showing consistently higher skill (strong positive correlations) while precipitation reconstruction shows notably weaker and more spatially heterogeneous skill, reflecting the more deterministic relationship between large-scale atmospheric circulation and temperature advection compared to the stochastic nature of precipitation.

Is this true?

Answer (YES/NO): NO